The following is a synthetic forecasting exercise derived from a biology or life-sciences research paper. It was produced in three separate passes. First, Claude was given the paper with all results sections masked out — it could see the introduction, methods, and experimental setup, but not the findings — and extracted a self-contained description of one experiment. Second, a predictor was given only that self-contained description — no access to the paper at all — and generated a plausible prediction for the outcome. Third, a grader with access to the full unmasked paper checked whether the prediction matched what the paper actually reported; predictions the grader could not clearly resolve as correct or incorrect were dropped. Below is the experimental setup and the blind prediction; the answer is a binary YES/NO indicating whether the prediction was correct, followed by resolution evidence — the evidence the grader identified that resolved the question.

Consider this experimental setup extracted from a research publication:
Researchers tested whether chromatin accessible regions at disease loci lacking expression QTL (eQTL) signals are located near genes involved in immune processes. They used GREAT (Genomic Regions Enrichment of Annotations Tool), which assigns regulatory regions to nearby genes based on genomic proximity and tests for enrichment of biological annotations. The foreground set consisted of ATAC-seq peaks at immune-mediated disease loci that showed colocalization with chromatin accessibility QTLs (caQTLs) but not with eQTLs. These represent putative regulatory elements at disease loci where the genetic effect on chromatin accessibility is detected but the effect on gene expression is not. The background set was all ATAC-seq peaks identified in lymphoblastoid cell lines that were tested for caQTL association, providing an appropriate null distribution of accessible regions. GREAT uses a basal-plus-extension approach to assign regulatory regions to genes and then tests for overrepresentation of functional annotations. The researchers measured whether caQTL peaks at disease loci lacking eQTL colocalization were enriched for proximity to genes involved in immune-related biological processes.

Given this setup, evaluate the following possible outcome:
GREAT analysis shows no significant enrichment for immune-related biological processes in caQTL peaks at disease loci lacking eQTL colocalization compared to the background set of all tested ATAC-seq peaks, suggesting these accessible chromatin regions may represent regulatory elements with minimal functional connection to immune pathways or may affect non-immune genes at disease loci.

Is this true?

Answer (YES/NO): NO